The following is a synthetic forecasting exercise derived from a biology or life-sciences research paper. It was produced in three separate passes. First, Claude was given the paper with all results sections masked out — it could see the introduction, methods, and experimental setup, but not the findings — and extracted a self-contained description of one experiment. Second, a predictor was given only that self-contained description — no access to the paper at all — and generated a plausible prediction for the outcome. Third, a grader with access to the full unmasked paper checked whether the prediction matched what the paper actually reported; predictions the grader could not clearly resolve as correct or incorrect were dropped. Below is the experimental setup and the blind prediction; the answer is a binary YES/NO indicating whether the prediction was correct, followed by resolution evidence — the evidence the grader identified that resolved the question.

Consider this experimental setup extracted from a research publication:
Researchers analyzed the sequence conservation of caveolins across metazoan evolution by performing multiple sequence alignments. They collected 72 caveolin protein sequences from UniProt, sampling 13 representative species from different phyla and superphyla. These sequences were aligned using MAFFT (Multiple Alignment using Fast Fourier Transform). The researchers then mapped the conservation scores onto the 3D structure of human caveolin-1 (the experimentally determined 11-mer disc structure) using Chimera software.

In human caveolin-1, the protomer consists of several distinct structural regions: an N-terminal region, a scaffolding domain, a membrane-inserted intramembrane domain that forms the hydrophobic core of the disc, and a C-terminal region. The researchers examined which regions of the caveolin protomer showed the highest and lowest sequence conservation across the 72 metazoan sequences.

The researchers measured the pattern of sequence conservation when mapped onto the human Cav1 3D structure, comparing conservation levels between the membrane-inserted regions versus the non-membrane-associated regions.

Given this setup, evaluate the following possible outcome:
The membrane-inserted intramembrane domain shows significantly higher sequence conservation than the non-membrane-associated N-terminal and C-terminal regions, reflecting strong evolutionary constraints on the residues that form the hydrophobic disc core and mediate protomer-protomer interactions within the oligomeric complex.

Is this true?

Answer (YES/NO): YES